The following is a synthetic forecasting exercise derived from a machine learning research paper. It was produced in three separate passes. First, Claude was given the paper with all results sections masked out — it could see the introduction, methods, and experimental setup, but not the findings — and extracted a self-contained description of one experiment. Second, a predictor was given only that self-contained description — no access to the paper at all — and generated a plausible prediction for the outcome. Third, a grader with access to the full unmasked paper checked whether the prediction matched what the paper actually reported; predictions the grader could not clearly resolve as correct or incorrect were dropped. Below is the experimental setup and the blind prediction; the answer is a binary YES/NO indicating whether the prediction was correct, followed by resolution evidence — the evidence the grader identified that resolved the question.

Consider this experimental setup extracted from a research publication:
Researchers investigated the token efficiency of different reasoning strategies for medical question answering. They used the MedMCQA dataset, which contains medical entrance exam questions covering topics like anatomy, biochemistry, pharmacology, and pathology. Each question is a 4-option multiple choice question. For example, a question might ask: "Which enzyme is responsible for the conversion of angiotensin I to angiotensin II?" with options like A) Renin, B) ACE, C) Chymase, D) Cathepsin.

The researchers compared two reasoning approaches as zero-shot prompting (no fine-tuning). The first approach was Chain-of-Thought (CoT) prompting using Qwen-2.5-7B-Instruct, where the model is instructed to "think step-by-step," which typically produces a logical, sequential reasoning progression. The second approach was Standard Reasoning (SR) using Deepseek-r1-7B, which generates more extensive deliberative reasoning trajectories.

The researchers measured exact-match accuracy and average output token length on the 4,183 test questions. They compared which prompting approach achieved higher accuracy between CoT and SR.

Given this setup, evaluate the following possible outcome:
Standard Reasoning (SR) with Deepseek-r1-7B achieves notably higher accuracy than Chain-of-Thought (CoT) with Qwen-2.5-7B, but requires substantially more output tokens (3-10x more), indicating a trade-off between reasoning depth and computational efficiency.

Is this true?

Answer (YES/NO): NO